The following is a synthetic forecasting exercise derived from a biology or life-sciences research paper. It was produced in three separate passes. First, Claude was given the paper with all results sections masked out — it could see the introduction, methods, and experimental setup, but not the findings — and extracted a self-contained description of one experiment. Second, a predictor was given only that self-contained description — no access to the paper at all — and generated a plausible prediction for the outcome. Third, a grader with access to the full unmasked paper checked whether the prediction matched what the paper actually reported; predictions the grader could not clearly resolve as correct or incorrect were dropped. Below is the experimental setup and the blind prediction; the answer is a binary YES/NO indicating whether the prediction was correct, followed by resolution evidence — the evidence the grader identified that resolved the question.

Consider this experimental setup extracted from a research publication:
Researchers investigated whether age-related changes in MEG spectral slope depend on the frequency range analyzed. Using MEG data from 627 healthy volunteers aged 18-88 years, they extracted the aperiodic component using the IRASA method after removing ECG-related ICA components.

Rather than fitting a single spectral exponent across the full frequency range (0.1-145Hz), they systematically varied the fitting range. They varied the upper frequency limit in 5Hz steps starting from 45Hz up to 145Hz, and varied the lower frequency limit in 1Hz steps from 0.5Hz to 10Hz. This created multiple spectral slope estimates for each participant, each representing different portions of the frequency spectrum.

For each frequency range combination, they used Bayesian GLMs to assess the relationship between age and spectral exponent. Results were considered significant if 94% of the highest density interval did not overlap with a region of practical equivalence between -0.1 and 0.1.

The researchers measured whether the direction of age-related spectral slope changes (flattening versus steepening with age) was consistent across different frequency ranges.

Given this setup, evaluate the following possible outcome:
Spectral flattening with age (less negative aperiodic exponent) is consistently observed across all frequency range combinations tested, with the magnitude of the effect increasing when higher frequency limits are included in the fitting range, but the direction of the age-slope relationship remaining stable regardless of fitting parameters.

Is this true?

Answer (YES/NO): NO